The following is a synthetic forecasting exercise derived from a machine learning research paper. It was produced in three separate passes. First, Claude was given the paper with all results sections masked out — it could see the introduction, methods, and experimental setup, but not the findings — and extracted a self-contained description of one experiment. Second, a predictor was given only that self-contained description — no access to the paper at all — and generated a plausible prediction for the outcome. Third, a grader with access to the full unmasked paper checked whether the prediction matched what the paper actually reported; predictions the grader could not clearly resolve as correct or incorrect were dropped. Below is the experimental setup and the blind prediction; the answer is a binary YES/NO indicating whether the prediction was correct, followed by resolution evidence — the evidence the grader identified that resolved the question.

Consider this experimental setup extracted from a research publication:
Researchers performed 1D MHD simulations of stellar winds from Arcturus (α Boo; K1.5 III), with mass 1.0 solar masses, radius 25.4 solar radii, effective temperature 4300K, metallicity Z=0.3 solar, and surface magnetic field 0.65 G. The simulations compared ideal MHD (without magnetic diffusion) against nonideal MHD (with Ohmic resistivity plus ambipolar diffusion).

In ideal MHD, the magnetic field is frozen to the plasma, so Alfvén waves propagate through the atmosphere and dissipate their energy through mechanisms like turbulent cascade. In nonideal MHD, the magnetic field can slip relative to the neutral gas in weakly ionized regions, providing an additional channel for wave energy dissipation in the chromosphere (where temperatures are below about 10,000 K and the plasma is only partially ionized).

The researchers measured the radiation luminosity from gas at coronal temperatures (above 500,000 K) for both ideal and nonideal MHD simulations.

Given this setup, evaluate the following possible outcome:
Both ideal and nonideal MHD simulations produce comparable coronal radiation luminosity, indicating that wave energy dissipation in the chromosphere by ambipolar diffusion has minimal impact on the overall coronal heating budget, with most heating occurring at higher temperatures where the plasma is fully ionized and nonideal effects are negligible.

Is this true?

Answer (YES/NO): NO